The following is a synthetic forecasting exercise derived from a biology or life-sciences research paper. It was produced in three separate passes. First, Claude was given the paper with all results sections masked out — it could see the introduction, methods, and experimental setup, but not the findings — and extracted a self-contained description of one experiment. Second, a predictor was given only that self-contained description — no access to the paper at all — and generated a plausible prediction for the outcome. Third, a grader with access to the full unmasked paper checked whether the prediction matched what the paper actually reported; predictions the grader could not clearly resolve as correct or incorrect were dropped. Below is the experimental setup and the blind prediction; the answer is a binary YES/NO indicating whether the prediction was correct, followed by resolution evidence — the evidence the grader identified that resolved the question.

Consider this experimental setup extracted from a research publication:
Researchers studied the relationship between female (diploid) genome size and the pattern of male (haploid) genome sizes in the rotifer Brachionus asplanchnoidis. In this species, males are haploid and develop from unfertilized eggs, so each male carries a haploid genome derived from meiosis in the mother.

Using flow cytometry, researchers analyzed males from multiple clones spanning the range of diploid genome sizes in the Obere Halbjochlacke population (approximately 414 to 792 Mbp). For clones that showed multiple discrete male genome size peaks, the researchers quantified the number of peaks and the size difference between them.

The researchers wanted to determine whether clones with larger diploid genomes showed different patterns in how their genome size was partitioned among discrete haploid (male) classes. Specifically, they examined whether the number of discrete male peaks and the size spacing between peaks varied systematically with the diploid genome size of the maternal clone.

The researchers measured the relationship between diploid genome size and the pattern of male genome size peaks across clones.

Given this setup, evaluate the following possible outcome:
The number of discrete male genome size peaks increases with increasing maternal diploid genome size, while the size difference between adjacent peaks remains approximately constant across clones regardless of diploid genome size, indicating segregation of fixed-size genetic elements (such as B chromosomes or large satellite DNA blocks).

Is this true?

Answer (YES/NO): NO